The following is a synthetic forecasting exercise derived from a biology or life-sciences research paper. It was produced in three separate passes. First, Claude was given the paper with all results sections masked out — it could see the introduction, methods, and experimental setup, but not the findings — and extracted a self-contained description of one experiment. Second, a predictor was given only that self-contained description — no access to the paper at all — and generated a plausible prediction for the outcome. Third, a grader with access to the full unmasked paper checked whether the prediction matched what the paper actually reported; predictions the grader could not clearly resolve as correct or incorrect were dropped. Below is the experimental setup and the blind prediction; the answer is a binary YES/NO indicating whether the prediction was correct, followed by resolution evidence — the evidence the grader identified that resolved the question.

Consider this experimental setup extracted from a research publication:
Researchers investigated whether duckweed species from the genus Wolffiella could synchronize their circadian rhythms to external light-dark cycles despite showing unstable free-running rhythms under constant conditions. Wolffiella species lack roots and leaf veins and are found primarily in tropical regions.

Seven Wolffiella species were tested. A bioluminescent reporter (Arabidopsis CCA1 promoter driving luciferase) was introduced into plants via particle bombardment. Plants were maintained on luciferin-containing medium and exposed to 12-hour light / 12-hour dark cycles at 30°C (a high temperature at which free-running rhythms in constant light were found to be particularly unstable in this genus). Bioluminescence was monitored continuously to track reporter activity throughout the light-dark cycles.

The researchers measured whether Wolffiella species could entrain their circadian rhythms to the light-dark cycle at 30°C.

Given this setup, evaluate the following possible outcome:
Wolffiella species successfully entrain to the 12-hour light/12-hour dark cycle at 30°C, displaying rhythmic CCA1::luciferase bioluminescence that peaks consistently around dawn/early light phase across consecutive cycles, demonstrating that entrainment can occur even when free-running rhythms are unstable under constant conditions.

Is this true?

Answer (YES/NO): YES